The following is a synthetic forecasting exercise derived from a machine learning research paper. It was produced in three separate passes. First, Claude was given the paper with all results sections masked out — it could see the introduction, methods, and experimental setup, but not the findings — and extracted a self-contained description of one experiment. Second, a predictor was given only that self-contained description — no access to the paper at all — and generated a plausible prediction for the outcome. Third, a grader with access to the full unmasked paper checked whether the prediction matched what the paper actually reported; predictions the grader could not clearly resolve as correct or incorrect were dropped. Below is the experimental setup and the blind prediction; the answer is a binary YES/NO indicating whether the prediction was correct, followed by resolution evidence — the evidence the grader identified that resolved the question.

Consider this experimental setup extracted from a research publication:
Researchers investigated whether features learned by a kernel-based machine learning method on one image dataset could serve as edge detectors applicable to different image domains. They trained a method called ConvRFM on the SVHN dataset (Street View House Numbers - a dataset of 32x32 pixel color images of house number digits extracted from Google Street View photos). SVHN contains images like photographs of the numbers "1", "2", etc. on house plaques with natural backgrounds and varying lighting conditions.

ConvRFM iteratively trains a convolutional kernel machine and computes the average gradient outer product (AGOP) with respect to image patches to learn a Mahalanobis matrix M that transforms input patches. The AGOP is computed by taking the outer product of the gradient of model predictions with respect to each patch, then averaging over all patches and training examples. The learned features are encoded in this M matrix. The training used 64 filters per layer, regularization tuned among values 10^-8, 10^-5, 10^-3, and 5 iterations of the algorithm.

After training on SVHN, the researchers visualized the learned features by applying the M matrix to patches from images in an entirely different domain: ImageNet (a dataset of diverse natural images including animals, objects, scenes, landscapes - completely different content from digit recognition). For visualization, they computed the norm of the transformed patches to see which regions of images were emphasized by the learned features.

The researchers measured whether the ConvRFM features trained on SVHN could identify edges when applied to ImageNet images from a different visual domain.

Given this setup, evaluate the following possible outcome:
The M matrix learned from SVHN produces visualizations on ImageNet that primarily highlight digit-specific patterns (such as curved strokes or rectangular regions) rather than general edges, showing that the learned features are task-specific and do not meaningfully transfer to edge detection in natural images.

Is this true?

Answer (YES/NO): NO